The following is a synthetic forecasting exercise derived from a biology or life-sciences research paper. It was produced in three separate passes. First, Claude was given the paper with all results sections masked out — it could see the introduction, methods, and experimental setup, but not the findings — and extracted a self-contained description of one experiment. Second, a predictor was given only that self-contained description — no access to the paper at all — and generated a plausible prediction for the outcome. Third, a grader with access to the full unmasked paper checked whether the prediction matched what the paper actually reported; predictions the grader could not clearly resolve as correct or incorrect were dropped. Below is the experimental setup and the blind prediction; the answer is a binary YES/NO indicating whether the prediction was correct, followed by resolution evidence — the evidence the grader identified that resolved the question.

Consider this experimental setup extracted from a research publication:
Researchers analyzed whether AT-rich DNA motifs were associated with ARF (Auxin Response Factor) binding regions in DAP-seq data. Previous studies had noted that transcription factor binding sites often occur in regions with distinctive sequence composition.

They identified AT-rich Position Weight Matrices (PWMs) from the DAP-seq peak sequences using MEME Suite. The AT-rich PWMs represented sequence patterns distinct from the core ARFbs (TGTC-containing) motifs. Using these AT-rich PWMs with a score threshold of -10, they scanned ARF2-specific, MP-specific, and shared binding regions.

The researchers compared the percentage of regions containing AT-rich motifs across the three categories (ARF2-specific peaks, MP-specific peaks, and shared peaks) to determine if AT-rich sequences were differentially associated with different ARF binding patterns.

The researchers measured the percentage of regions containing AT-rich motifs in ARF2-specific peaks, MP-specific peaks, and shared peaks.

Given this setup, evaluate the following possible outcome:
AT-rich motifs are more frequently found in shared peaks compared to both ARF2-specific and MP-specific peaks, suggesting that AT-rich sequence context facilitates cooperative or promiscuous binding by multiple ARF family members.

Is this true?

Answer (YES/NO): NO